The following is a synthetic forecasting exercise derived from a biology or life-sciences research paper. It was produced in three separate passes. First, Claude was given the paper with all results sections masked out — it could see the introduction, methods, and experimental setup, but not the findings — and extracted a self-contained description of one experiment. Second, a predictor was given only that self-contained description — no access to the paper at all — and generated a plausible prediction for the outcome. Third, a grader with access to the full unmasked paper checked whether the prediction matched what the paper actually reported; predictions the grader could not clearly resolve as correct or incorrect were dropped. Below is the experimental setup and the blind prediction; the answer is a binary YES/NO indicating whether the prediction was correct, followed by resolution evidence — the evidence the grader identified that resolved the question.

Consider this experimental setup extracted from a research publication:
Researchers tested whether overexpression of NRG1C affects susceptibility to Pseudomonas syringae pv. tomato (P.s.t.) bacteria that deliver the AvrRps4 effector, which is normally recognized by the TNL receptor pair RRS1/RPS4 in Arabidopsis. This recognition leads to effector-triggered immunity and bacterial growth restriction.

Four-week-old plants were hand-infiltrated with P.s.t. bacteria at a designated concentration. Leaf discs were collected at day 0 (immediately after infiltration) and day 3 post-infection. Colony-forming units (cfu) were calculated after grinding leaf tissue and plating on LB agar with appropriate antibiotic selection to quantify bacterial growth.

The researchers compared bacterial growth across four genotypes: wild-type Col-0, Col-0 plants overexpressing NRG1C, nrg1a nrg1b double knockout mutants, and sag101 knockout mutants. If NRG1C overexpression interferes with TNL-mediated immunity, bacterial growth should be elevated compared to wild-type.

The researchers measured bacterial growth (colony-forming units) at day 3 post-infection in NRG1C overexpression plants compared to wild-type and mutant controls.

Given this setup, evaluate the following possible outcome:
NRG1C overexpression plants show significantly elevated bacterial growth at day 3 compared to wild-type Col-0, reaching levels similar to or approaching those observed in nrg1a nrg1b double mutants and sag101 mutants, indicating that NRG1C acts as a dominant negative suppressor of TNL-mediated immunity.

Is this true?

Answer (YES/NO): NO